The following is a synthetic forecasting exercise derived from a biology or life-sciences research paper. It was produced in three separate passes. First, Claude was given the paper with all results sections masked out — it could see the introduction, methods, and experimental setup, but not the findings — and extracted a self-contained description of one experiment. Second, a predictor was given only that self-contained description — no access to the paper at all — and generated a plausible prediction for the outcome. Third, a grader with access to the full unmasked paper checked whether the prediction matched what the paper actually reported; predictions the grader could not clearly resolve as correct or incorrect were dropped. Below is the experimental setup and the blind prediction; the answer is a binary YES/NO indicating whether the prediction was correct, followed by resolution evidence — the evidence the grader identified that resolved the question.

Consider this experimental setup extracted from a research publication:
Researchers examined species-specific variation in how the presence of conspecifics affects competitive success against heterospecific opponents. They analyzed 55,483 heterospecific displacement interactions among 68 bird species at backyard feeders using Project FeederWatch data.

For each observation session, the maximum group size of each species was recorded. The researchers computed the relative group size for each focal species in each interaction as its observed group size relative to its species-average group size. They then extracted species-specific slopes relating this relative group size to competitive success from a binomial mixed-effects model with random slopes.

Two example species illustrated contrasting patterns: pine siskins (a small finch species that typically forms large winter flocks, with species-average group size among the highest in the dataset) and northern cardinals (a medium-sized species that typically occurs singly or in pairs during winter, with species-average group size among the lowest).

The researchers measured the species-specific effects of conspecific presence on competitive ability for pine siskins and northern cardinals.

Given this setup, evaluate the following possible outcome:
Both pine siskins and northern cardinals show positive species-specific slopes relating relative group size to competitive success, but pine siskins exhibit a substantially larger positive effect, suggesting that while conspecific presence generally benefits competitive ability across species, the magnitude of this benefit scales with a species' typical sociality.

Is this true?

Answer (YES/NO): NO